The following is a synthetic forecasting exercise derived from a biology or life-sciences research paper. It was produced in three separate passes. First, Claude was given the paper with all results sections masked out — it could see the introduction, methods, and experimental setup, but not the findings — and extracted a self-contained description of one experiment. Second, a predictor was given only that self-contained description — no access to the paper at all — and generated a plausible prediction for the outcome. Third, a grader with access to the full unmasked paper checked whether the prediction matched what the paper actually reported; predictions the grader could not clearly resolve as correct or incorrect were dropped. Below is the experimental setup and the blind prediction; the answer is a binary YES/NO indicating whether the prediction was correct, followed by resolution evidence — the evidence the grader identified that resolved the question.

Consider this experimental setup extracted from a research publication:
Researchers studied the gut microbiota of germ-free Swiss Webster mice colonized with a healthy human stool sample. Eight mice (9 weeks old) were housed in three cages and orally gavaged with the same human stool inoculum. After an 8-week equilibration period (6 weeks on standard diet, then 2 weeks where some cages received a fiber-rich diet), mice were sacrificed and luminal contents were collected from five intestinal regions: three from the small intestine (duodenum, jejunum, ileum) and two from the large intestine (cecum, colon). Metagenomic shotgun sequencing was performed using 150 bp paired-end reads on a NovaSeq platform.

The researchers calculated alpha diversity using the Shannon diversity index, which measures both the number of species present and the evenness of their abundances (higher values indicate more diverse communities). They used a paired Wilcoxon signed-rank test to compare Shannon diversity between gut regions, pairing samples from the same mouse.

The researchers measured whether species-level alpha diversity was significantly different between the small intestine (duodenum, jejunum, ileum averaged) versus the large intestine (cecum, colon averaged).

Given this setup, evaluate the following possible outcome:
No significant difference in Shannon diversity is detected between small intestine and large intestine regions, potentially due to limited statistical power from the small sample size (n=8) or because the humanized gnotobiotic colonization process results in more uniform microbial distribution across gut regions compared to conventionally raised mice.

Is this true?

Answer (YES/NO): NO